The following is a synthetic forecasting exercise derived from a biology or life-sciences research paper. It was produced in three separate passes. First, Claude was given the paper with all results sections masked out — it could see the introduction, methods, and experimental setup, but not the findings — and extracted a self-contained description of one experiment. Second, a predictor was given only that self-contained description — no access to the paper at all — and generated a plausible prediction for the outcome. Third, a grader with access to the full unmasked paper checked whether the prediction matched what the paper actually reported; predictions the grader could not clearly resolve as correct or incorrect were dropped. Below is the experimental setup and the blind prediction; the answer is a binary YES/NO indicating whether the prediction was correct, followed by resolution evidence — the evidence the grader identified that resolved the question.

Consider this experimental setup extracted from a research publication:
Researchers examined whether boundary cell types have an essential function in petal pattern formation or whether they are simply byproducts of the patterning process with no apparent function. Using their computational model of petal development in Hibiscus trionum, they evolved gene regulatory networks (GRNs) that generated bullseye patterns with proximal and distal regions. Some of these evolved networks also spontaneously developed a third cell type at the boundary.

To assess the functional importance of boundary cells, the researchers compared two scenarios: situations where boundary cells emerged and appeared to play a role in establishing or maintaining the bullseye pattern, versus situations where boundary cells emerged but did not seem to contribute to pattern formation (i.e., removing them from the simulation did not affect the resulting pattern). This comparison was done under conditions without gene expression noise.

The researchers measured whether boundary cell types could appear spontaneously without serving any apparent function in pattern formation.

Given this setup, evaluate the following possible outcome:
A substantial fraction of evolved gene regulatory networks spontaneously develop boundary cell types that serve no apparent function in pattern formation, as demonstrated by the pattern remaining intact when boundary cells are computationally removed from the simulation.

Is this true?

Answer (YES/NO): YES